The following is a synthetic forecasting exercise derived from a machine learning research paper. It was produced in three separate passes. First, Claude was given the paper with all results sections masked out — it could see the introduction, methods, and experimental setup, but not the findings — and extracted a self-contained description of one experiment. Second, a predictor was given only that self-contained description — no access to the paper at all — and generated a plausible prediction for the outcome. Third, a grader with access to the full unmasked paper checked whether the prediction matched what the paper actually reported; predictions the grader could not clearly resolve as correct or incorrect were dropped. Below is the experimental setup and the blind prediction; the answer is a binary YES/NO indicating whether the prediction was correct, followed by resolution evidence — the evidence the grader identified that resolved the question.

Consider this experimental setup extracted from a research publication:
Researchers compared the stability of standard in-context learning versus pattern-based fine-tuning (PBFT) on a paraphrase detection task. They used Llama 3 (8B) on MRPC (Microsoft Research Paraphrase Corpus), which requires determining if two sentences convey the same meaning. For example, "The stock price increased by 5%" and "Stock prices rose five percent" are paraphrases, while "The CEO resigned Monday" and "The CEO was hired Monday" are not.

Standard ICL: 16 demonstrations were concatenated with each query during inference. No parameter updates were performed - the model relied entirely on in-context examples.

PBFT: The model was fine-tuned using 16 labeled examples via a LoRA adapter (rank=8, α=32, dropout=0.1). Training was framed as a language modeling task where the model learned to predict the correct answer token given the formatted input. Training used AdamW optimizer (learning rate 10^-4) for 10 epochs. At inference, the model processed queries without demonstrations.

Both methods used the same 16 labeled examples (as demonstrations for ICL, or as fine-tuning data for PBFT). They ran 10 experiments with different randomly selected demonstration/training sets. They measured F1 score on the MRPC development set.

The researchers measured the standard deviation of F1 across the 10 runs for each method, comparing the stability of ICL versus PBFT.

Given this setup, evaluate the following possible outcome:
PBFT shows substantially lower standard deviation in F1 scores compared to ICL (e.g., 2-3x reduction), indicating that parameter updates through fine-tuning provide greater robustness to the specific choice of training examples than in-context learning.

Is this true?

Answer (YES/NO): YES